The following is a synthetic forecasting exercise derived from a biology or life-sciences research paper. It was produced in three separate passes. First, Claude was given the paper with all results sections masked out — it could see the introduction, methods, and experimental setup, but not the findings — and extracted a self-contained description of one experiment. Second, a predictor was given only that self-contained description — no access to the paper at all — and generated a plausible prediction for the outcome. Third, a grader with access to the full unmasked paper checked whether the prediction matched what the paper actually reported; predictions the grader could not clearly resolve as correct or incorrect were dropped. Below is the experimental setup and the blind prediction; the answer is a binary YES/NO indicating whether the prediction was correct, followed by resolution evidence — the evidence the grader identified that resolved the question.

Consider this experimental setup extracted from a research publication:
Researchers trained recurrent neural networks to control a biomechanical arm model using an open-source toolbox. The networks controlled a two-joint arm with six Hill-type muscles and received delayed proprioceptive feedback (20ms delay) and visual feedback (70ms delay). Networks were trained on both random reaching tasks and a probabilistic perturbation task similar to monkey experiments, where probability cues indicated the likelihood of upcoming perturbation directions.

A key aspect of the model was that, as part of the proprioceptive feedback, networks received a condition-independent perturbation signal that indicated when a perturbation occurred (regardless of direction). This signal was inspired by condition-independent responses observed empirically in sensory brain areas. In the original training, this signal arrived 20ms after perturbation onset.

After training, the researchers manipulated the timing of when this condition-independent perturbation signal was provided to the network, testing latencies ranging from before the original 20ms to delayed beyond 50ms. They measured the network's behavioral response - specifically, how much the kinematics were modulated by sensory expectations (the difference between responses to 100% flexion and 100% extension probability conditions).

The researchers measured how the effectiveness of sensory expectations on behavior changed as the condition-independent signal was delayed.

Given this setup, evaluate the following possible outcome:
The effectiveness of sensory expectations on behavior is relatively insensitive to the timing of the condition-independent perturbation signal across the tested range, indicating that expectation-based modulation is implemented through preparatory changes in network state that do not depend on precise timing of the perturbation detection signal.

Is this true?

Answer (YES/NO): NO